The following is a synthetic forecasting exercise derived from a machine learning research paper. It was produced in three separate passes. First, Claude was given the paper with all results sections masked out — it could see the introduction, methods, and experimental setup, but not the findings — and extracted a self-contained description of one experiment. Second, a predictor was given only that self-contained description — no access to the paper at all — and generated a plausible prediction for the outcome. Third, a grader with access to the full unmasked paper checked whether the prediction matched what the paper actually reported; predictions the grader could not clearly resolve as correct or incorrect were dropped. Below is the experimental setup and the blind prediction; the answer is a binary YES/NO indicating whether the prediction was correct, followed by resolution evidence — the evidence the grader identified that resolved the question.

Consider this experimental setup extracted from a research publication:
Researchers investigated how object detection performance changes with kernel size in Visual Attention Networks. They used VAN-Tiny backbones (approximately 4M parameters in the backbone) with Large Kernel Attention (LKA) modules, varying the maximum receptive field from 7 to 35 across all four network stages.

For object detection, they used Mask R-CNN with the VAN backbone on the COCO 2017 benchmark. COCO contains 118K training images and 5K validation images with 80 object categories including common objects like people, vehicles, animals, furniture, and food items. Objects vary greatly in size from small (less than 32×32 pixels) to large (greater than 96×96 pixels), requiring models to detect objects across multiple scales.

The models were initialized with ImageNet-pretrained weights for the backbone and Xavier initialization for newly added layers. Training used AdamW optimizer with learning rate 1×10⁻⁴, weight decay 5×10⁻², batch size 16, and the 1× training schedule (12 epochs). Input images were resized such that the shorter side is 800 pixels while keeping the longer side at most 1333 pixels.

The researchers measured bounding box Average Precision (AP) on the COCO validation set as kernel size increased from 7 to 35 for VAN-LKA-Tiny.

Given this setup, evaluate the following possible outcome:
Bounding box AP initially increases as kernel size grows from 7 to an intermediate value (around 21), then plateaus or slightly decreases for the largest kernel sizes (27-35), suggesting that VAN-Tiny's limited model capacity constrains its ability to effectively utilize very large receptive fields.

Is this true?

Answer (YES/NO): NO